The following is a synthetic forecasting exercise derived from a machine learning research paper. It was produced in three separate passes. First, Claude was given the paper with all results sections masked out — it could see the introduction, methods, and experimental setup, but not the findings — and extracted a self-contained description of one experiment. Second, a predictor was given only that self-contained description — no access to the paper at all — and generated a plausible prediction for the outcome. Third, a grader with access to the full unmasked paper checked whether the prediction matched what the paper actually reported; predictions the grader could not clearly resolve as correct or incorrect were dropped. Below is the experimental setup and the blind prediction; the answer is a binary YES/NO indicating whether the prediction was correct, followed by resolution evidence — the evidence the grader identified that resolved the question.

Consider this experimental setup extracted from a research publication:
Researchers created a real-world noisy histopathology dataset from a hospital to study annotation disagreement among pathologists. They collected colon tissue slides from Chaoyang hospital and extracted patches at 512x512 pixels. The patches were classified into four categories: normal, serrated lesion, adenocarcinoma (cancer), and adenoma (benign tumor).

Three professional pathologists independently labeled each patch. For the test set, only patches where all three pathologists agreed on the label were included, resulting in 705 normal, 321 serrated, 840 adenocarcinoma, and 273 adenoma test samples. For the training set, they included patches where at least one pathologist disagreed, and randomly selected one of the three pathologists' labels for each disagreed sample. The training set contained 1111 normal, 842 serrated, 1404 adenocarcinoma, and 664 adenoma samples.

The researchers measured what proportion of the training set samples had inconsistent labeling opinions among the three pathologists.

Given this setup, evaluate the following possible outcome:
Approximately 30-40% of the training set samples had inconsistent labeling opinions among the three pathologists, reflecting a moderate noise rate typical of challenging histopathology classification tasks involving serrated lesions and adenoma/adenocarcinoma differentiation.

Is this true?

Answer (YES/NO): YES